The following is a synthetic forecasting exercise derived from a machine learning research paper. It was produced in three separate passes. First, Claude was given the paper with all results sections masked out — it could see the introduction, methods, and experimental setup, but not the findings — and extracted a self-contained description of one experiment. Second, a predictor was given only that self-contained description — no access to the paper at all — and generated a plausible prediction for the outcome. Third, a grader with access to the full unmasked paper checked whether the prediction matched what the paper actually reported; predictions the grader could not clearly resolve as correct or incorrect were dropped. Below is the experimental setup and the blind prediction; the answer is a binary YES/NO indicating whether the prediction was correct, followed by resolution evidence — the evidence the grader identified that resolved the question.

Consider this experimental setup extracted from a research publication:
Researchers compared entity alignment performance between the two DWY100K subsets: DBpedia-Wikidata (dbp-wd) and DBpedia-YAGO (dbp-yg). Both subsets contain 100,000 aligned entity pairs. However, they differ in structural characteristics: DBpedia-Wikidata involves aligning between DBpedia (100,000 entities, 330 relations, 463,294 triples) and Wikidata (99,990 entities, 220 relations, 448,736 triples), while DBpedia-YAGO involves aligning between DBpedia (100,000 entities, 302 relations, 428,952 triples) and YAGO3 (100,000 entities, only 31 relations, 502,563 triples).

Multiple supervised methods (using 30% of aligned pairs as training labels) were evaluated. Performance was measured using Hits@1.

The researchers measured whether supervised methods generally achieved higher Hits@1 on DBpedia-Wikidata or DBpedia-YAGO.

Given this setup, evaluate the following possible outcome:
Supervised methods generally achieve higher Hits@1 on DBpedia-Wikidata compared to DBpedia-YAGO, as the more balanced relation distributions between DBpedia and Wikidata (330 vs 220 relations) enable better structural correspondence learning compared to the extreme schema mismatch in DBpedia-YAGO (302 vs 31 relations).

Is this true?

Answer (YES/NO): NO